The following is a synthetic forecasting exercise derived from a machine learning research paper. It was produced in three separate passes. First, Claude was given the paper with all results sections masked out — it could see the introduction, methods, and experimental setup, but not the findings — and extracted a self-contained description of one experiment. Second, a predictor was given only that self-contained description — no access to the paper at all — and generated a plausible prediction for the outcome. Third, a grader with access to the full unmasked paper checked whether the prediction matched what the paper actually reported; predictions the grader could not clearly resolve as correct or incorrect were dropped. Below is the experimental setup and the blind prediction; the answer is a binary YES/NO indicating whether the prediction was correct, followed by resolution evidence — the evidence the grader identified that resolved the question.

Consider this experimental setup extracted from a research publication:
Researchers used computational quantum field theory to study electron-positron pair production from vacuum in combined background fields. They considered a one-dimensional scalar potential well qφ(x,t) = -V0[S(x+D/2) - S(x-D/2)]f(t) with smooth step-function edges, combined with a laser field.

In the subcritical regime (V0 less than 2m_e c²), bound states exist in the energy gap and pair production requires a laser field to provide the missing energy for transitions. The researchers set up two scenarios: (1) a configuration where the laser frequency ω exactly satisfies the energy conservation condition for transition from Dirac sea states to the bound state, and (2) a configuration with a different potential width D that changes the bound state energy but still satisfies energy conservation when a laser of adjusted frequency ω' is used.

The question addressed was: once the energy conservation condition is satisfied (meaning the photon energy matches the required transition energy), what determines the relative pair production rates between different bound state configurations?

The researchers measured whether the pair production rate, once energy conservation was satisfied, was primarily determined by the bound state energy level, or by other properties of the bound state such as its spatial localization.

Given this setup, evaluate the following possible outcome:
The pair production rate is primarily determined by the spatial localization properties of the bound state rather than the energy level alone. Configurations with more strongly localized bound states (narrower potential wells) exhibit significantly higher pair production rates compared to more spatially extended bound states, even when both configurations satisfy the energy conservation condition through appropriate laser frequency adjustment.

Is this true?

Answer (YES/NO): YES